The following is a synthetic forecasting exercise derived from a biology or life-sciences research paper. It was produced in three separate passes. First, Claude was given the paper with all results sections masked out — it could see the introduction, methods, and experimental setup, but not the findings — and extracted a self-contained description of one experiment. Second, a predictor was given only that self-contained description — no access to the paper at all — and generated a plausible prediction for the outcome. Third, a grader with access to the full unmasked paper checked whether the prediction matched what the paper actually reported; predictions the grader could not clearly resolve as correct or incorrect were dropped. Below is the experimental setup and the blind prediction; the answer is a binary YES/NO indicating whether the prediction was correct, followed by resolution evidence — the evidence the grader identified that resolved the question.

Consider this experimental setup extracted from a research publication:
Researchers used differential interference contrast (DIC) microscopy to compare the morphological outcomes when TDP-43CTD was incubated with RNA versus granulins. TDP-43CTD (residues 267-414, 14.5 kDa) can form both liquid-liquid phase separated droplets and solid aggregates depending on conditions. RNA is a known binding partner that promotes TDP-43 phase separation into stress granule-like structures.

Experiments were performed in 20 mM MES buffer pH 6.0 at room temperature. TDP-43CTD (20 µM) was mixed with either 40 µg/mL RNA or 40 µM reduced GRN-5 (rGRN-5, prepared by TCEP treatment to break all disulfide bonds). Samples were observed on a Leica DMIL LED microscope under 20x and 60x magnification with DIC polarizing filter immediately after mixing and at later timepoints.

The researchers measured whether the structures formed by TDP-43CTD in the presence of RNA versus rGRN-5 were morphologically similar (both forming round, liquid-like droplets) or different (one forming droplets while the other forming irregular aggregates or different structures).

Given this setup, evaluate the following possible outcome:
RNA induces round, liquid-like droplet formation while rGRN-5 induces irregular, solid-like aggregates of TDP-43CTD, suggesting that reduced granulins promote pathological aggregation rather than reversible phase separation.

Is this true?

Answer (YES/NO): NO